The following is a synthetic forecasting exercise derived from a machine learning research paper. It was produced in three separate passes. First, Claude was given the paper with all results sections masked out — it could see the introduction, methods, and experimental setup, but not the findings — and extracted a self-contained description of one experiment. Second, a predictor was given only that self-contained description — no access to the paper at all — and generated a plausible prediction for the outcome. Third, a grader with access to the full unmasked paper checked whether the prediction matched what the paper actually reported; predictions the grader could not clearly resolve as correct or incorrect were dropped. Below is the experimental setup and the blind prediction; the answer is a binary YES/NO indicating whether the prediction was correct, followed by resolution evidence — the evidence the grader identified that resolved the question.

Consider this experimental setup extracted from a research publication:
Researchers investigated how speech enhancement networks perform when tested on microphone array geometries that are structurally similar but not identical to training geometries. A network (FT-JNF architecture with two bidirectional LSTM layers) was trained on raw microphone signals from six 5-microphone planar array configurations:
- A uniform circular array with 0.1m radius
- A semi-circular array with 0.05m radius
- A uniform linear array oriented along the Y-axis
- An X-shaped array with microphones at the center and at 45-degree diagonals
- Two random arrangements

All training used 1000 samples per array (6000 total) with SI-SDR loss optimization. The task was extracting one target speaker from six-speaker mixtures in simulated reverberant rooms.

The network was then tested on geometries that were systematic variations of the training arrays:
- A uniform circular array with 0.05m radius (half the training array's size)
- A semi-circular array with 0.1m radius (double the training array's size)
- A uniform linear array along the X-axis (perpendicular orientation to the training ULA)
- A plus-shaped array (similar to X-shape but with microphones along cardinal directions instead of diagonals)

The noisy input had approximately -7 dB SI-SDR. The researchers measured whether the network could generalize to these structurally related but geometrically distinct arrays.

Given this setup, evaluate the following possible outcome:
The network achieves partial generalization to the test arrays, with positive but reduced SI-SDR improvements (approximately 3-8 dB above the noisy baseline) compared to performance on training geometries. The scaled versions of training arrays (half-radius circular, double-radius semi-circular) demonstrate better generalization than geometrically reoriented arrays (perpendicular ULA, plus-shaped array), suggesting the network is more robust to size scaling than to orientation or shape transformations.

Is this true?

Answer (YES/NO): NO